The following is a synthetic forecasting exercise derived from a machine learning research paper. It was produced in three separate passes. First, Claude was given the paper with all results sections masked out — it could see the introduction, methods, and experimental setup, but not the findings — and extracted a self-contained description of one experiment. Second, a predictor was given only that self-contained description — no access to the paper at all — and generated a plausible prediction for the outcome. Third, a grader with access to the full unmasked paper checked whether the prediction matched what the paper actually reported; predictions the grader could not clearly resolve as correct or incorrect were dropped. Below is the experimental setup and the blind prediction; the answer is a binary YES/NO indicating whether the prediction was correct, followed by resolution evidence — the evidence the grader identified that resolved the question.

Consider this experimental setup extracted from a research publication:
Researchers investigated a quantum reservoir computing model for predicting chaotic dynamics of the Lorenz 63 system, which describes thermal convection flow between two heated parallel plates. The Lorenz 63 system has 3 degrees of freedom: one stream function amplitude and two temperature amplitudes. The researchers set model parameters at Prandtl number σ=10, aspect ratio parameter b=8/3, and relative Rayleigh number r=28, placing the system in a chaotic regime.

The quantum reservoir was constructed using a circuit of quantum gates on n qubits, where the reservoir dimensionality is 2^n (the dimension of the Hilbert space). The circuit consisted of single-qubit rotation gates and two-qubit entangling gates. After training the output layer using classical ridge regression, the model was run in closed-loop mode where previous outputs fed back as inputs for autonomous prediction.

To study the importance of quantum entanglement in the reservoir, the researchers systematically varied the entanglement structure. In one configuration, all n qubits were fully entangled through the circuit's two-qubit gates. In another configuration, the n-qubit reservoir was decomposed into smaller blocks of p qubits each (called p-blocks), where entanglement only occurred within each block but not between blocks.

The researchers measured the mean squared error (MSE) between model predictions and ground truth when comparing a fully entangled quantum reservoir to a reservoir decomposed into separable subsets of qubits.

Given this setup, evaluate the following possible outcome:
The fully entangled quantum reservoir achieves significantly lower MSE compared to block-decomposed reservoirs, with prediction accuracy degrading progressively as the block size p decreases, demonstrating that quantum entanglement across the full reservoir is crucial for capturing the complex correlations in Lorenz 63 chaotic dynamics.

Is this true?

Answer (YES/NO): YES